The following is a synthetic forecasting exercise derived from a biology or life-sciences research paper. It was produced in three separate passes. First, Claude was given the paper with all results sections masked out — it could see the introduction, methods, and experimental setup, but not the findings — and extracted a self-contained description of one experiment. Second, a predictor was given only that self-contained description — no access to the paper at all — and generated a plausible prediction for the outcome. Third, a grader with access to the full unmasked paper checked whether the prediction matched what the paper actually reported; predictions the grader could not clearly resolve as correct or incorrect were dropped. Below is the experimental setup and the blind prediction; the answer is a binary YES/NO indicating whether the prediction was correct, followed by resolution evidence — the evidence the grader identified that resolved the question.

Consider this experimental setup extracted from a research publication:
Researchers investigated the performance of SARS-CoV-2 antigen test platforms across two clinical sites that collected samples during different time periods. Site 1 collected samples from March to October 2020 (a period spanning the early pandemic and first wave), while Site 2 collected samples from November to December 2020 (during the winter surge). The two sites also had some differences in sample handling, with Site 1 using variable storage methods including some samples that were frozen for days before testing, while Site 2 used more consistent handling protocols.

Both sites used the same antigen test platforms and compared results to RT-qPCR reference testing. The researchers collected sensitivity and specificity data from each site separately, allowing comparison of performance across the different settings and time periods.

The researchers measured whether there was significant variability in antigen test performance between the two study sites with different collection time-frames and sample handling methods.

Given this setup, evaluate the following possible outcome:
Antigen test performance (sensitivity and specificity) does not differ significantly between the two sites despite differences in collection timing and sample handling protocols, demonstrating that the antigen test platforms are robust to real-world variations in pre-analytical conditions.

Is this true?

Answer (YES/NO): NO